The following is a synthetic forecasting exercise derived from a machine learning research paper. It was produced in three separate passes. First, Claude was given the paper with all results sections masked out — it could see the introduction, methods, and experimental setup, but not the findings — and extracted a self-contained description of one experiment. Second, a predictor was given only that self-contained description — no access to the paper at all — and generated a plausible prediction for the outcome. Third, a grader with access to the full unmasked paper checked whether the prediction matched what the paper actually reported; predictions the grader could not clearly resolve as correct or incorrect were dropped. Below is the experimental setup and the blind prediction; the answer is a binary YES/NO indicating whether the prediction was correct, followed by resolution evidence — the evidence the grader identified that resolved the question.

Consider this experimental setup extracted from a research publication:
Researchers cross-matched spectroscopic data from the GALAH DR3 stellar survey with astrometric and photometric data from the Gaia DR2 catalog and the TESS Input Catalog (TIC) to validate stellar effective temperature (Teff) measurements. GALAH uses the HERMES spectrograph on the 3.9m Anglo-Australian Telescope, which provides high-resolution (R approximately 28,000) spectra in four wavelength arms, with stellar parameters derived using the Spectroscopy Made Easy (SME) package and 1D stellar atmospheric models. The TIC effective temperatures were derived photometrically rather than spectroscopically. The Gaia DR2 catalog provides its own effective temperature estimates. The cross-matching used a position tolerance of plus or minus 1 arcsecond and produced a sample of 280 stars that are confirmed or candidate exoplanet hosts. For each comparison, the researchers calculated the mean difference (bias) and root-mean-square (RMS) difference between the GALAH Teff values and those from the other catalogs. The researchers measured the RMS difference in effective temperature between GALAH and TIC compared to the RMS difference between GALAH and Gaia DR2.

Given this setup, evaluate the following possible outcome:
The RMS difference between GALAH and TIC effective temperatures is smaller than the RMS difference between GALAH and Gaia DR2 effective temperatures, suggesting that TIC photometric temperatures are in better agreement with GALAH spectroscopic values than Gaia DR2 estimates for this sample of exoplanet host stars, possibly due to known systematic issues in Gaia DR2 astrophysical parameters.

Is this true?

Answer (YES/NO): YES